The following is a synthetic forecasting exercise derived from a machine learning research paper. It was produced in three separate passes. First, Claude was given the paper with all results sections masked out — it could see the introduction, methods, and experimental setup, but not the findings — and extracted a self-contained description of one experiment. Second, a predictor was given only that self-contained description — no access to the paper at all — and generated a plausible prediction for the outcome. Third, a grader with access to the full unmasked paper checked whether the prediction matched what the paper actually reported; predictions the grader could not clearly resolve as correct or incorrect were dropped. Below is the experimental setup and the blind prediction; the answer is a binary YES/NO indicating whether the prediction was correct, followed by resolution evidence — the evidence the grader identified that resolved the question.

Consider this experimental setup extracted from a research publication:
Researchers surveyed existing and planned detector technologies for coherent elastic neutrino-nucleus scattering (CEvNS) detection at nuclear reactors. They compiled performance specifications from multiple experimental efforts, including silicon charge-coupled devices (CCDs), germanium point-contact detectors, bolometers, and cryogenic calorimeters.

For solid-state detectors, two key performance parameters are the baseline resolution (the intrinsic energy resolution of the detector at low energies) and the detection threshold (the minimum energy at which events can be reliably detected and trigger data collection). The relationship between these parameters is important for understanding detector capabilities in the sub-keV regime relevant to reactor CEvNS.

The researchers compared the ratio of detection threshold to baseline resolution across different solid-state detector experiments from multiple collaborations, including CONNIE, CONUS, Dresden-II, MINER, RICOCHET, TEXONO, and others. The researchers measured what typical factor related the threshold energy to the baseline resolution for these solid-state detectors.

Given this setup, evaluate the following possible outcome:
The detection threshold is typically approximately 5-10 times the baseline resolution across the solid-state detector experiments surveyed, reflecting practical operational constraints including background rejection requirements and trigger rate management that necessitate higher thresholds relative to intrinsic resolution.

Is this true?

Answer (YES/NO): NO